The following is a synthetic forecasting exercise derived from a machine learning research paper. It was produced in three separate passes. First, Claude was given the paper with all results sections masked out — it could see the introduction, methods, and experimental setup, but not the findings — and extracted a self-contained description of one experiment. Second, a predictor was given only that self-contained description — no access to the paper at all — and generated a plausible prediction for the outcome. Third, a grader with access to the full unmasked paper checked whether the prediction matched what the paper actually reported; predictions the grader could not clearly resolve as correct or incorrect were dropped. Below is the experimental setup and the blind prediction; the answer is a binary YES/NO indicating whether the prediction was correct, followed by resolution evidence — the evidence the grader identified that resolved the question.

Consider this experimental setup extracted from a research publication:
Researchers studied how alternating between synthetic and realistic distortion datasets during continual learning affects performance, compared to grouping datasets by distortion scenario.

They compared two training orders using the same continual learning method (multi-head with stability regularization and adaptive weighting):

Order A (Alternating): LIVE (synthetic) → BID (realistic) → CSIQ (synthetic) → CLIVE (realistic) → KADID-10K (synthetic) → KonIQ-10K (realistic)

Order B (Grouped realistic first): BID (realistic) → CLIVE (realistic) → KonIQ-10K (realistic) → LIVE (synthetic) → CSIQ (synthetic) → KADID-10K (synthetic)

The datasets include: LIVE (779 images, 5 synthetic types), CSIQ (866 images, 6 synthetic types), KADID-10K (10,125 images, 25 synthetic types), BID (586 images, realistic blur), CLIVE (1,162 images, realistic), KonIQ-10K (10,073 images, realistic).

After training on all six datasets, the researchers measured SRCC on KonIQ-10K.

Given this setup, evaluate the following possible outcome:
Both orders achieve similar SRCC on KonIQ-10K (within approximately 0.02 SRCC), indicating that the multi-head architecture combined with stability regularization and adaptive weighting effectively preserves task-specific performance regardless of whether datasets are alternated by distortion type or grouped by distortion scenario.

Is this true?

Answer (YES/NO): NO